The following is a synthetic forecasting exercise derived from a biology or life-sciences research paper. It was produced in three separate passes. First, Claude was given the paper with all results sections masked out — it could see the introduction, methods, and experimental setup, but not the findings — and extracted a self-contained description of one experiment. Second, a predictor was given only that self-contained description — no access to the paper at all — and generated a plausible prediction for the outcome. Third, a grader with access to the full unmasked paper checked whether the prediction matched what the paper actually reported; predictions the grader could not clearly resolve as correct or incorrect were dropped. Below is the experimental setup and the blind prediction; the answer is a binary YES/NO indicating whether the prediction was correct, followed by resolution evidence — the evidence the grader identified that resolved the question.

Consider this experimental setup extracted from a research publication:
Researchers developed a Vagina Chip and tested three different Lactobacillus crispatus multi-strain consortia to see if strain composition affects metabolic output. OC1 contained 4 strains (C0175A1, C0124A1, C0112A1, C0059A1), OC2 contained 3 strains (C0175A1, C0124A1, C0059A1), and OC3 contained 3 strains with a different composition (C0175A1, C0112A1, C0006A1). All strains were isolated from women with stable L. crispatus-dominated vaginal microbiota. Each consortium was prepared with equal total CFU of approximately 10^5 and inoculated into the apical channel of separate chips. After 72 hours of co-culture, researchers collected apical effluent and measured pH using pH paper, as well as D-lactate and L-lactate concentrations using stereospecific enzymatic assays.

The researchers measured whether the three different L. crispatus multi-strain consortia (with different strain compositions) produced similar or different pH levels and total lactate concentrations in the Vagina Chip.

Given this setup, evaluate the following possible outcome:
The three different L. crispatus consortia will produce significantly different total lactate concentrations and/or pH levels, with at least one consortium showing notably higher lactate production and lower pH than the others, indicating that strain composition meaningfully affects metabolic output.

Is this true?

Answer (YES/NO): NO